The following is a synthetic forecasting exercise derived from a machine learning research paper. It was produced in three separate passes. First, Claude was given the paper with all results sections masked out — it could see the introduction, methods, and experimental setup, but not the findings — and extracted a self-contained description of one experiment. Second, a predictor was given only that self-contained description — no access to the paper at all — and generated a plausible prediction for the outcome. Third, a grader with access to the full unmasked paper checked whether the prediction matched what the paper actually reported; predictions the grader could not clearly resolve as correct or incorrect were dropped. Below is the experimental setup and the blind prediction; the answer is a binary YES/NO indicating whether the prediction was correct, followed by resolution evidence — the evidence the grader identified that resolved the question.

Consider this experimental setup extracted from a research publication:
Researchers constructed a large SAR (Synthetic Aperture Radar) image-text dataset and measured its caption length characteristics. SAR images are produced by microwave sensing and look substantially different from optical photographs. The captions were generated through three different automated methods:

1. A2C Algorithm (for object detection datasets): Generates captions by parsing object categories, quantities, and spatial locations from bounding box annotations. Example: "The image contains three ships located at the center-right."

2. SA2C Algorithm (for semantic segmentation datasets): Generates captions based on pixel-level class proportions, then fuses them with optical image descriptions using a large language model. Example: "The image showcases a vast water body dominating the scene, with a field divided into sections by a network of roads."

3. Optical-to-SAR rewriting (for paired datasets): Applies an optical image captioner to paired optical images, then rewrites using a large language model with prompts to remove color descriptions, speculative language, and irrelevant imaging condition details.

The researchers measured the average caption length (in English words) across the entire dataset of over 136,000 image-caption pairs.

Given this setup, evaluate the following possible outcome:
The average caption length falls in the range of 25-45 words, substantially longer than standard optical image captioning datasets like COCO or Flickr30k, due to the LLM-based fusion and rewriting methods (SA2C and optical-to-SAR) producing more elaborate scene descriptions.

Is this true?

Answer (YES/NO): NO